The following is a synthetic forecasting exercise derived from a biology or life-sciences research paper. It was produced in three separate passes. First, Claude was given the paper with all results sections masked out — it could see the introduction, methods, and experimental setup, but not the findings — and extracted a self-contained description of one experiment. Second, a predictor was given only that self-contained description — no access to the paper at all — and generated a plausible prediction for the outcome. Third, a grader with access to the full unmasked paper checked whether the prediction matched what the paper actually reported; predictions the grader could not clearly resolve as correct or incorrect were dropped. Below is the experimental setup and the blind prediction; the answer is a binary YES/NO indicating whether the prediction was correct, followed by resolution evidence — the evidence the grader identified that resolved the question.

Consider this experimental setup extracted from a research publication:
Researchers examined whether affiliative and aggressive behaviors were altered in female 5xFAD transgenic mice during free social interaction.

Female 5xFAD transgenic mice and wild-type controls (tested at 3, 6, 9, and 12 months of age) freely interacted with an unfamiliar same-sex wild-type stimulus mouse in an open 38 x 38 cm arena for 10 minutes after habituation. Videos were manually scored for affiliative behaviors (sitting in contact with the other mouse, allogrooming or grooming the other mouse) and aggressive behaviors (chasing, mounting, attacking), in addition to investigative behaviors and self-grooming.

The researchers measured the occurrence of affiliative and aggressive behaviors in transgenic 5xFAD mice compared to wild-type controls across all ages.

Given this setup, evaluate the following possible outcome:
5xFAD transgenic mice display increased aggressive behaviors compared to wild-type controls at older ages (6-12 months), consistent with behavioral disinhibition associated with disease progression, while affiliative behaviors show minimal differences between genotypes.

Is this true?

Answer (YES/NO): NO